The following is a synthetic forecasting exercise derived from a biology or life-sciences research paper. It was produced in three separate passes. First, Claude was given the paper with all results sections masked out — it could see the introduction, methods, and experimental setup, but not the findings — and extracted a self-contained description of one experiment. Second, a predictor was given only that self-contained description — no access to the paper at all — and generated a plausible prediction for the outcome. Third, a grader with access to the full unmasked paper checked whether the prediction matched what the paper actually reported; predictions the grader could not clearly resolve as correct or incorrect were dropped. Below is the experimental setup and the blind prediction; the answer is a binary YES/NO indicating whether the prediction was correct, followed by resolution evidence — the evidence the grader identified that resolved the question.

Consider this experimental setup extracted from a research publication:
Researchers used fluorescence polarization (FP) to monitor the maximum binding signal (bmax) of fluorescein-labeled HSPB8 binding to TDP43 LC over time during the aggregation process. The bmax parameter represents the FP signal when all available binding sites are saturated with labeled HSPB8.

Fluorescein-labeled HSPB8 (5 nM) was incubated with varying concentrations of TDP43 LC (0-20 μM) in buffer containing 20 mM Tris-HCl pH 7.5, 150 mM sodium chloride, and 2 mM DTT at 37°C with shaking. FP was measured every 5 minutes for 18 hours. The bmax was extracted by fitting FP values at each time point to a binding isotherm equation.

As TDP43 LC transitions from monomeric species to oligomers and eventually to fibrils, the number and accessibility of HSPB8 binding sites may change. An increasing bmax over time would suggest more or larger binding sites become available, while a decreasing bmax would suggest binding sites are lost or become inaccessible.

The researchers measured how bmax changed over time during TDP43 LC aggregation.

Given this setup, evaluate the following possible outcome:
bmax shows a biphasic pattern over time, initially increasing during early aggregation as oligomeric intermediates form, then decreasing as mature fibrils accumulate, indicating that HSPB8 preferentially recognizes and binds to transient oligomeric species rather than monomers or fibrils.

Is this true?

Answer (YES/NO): YES